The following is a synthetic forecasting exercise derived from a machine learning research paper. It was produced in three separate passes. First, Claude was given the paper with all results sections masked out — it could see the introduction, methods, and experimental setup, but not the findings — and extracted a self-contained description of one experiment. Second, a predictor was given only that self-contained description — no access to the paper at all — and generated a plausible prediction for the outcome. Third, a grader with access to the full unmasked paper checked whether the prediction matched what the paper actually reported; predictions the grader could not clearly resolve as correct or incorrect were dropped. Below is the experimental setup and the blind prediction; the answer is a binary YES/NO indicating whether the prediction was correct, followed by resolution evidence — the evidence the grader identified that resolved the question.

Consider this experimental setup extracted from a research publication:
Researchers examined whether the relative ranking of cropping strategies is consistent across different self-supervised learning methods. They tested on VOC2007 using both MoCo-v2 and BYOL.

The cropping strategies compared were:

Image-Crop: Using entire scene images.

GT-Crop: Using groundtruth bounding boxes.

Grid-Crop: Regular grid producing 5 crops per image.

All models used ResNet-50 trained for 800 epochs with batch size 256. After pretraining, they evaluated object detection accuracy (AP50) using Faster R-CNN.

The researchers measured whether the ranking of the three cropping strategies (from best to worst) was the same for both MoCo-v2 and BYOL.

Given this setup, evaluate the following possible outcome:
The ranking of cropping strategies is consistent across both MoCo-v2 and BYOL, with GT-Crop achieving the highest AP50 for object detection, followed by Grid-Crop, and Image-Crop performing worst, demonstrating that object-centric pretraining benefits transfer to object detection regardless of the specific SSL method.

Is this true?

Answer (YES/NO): NO